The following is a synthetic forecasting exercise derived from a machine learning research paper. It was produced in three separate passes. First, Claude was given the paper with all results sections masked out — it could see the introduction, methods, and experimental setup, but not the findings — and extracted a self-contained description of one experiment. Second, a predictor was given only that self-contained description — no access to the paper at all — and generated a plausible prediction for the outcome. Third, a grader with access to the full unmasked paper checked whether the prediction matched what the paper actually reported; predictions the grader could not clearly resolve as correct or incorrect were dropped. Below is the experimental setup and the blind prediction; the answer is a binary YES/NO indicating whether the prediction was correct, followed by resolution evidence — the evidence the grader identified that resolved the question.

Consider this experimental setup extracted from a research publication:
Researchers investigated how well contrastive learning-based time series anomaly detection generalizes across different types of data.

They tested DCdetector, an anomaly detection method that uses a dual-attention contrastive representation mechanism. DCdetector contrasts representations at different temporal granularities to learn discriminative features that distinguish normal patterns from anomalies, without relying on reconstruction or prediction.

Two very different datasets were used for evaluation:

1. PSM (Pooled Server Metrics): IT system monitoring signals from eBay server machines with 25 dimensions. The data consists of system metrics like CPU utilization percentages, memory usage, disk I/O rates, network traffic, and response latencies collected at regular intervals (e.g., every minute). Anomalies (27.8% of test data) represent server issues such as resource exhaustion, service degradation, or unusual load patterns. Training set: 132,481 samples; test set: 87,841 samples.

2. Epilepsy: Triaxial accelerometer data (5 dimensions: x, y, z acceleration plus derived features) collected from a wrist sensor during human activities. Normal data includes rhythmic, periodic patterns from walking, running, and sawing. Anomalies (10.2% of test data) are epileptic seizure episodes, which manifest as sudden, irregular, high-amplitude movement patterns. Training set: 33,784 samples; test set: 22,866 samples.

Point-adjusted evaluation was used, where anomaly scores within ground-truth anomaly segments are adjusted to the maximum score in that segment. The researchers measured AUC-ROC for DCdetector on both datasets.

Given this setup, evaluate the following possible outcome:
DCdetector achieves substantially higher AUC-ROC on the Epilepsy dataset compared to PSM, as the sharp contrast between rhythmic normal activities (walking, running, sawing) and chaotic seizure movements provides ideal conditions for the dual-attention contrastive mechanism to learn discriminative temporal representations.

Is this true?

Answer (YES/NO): NO